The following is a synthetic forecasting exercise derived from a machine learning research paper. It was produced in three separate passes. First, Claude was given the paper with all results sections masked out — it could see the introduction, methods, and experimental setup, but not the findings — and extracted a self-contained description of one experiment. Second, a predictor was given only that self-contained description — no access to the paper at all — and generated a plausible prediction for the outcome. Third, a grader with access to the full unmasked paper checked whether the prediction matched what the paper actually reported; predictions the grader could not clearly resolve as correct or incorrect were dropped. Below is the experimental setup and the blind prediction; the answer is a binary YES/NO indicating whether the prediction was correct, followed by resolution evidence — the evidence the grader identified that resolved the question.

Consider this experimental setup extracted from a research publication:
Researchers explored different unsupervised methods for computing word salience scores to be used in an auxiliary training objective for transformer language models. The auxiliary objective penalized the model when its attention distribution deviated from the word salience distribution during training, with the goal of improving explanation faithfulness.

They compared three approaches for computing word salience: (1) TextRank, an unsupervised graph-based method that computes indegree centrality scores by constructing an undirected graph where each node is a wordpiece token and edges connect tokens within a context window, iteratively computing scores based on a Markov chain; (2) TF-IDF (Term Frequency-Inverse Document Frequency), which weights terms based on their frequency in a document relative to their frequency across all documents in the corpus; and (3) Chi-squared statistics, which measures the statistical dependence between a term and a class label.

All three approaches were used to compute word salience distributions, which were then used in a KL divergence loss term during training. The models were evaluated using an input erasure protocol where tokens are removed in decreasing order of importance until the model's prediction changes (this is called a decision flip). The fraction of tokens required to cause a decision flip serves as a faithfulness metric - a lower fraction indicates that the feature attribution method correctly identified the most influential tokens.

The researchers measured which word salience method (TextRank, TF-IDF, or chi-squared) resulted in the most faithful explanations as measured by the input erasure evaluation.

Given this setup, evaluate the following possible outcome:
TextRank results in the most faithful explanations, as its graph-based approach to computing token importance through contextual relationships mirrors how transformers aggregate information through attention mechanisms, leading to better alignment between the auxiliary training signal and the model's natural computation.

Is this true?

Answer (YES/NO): YES